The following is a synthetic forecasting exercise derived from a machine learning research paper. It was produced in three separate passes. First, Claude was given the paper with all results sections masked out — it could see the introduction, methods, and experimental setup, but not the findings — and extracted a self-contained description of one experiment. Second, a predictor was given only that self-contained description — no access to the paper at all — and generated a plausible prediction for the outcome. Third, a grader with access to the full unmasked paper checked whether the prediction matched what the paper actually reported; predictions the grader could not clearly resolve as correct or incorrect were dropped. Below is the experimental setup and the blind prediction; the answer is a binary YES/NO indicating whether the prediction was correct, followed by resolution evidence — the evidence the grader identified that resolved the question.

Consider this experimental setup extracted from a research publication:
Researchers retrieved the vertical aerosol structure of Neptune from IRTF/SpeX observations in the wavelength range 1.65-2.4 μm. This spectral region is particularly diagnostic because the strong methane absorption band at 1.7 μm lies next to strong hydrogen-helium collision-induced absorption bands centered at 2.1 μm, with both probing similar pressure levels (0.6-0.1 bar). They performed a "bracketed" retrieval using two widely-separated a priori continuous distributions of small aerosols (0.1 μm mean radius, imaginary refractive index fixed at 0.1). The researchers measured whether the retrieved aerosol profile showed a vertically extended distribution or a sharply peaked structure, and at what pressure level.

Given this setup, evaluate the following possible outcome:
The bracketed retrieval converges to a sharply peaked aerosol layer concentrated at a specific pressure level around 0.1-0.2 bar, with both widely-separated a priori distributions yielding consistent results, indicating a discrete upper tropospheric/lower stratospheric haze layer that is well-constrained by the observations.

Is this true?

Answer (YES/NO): NO